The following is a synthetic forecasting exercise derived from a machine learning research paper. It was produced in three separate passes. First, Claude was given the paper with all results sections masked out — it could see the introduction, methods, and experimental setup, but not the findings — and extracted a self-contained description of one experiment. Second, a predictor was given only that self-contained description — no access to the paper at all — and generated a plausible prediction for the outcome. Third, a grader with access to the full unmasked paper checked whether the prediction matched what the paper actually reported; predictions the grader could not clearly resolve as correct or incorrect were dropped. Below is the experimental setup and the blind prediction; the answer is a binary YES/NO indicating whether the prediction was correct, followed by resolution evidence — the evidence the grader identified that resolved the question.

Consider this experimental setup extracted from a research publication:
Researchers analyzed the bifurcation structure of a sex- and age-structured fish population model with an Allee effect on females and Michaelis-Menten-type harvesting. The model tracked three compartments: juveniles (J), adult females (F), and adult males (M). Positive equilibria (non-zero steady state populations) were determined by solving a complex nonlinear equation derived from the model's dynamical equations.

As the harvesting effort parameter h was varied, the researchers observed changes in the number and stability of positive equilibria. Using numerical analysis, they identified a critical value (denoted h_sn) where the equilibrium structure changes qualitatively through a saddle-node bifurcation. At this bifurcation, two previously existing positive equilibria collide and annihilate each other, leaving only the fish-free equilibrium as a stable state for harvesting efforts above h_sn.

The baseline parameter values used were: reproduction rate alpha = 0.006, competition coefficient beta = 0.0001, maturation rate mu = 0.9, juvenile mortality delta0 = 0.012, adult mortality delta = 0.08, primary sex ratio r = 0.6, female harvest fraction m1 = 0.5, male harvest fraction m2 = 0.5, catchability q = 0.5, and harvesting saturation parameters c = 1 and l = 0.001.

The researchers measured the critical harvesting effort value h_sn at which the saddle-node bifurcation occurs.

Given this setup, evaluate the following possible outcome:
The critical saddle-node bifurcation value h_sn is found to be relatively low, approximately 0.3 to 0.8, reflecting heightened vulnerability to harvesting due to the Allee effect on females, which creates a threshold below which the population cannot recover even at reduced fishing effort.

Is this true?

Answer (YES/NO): NO